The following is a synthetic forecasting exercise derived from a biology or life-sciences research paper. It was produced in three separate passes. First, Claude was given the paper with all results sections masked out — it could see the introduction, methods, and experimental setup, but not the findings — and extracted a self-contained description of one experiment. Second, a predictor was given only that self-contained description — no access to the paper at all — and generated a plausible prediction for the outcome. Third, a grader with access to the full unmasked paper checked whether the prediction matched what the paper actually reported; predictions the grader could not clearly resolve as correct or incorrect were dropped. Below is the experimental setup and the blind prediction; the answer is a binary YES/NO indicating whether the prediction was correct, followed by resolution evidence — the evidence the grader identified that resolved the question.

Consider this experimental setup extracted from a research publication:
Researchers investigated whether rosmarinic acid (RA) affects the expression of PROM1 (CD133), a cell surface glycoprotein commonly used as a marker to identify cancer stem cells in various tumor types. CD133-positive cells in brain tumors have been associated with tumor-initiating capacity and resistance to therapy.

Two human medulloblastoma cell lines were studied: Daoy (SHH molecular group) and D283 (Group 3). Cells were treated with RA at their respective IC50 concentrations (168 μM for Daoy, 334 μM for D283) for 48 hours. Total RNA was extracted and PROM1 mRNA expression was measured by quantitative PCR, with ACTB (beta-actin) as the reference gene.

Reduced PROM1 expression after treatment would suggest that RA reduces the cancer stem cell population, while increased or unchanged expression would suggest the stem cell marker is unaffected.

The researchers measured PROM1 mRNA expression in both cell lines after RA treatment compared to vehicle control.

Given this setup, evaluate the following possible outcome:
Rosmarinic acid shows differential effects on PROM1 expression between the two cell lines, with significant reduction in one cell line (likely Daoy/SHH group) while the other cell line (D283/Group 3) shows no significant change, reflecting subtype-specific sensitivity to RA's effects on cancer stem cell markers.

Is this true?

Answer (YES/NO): NO